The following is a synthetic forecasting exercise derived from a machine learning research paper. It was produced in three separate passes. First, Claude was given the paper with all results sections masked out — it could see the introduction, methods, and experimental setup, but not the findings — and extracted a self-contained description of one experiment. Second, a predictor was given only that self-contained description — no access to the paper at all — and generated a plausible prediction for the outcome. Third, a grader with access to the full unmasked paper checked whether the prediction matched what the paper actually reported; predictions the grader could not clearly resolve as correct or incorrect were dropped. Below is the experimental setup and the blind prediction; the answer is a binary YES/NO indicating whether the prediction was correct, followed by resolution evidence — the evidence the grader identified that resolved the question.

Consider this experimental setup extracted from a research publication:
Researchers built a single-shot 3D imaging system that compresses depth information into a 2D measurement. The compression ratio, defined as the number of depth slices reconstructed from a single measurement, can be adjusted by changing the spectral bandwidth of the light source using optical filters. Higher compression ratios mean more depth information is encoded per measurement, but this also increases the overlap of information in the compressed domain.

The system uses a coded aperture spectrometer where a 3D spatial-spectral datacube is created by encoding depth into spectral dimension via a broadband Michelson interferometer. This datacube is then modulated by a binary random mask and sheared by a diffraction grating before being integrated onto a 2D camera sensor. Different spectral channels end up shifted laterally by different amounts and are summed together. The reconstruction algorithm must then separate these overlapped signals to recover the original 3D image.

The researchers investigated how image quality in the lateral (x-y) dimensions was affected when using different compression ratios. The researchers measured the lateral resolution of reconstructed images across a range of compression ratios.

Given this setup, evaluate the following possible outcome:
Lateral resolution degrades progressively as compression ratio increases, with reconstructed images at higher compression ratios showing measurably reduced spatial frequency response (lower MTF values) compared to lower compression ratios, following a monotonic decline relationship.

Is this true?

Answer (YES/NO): YES